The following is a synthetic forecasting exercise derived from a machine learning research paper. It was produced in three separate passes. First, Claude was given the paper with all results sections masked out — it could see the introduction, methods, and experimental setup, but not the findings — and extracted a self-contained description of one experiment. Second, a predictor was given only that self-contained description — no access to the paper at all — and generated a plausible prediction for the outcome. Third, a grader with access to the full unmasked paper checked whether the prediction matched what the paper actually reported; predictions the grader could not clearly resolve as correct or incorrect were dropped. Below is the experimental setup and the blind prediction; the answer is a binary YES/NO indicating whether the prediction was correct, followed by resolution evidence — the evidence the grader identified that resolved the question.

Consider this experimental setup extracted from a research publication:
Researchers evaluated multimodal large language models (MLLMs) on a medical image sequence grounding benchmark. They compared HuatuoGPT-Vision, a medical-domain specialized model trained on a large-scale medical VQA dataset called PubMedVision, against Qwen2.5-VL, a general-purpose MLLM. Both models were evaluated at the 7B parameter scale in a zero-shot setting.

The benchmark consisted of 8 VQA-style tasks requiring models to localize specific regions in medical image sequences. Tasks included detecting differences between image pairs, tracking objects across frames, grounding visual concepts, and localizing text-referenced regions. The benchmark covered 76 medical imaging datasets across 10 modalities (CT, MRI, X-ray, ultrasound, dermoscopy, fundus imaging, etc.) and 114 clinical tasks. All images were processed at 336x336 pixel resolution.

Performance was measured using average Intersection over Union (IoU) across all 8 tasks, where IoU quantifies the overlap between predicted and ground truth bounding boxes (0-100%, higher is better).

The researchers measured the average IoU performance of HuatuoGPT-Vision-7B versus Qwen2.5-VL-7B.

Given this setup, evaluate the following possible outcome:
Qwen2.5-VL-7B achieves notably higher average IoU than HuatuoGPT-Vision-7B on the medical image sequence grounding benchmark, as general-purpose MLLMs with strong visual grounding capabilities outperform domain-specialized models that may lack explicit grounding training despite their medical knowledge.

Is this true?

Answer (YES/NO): YES